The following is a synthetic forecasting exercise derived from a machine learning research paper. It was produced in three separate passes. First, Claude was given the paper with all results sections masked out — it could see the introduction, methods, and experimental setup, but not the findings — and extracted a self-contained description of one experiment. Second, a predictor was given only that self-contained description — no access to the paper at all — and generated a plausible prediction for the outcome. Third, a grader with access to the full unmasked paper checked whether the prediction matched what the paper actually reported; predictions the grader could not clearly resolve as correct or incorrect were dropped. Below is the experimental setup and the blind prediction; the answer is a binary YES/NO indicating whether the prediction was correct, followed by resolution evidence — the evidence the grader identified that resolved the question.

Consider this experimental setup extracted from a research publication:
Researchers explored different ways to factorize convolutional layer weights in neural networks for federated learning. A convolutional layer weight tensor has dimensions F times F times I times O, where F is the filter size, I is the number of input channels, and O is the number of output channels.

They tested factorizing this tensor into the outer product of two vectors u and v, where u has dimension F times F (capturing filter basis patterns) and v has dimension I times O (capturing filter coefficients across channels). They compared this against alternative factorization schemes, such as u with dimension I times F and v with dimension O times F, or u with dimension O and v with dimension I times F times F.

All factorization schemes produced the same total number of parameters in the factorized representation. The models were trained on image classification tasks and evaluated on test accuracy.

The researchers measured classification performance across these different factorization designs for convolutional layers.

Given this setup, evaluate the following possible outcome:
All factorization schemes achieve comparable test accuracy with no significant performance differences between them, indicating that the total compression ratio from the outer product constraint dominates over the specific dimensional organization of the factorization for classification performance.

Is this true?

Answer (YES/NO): NO